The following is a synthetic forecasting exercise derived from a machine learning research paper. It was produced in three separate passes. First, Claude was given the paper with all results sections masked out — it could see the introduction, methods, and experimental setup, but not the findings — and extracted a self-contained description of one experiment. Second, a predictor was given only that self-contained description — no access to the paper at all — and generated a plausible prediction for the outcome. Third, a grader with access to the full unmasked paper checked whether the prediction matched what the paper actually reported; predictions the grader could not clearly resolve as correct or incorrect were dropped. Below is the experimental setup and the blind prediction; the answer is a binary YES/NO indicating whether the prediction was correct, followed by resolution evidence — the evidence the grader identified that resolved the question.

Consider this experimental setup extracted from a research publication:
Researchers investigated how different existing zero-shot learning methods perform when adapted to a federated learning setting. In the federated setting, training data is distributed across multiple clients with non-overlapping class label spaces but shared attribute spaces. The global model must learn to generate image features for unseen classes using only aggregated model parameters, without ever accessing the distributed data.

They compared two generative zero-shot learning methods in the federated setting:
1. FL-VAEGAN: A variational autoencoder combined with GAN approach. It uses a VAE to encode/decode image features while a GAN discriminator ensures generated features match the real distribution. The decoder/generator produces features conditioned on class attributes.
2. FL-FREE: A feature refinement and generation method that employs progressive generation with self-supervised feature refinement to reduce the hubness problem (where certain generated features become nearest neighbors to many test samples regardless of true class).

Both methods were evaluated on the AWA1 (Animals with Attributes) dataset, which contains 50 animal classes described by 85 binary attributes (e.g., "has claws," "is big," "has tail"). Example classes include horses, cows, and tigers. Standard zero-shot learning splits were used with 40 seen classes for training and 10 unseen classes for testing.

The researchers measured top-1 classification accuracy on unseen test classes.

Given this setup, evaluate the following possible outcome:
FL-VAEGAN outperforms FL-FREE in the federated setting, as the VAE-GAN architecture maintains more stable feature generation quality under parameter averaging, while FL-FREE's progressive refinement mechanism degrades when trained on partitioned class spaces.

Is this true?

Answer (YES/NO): NO